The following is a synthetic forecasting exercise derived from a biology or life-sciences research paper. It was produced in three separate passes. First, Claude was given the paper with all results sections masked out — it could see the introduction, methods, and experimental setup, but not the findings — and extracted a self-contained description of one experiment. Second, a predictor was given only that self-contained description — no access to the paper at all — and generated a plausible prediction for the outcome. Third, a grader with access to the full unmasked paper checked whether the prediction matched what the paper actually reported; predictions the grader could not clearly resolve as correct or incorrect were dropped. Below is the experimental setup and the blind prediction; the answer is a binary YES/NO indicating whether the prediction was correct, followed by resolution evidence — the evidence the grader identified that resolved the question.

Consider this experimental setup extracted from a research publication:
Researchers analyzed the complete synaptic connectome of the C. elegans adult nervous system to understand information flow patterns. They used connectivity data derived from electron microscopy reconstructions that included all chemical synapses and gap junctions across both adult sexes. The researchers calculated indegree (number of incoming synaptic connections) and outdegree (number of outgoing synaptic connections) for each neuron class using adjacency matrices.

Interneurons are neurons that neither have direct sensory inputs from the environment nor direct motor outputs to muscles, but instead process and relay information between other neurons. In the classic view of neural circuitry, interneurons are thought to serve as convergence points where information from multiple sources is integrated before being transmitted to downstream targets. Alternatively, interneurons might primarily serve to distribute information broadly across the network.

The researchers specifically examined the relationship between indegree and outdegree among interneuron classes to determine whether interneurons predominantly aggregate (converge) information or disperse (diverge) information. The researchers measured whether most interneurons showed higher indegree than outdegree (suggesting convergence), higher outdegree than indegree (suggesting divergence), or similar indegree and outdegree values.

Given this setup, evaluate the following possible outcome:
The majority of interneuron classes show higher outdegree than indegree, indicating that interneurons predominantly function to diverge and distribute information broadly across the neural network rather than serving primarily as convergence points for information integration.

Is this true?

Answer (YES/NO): NO